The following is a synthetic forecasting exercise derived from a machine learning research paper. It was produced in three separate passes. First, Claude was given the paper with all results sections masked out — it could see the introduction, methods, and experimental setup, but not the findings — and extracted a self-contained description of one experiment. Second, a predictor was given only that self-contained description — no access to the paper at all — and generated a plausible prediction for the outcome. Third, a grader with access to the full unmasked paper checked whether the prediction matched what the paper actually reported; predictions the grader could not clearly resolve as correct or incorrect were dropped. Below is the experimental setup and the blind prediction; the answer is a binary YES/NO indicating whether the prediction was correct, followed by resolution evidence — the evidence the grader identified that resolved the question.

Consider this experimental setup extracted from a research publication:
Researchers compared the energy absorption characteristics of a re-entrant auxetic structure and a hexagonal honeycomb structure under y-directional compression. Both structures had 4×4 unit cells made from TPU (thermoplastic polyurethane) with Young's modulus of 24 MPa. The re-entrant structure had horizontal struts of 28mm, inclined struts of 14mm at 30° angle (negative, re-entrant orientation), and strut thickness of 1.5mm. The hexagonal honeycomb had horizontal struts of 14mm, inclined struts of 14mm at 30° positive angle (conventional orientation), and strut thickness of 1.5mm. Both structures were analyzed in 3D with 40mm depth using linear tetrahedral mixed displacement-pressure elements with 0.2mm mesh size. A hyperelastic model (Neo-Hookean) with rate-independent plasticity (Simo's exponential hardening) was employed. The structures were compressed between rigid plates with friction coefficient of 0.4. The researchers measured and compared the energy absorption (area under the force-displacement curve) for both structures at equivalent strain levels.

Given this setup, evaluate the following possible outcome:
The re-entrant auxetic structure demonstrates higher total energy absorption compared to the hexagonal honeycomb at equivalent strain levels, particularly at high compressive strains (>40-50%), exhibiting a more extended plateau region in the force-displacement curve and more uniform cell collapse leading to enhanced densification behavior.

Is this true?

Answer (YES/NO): NO